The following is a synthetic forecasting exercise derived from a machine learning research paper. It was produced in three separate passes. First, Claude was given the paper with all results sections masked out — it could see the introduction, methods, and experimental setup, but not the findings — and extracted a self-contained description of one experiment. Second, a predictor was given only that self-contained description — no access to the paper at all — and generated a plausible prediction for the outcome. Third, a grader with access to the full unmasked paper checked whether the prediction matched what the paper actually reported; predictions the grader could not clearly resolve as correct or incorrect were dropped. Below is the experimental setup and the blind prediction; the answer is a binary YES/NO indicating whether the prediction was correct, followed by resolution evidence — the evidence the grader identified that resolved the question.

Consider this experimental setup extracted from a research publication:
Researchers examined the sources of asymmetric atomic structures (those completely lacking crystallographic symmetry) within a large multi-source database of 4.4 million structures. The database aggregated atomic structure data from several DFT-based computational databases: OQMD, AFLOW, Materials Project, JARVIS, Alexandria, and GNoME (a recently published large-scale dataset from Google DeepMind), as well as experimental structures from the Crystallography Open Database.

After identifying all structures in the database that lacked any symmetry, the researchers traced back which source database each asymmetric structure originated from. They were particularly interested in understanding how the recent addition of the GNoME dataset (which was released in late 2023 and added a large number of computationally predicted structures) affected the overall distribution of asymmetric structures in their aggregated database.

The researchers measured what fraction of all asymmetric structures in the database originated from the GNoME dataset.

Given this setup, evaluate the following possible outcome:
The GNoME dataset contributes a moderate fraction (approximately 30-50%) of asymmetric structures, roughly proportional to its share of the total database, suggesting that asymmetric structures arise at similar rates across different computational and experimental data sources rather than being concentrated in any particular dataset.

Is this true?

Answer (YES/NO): NO